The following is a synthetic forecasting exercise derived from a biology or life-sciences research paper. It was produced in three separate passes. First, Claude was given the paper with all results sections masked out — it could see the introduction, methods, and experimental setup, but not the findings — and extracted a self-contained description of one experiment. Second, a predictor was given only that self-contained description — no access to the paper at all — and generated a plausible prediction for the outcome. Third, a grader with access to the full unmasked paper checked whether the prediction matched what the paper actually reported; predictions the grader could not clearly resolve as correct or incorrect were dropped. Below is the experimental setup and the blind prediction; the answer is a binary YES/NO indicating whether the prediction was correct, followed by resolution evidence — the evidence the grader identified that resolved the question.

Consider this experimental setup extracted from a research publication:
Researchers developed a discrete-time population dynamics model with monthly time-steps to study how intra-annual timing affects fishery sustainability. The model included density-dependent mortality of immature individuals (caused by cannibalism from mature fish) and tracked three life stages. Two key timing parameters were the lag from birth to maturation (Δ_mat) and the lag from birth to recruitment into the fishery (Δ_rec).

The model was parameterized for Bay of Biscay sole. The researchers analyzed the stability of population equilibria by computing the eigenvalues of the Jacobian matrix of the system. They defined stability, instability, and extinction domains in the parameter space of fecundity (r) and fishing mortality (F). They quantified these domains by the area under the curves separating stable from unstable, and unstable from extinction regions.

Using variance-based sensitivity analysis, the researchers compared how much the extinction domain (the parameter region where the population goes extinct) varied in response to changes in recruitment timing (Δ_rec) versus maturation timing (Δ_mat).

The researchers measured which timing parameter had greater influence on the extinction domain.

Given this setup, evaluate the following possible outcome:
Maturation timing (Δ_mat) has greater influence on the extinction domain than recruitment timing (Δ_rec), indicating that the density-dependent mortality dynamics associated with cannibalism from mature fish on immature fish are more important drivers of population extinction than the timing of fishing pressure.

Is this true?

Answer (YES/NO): NO